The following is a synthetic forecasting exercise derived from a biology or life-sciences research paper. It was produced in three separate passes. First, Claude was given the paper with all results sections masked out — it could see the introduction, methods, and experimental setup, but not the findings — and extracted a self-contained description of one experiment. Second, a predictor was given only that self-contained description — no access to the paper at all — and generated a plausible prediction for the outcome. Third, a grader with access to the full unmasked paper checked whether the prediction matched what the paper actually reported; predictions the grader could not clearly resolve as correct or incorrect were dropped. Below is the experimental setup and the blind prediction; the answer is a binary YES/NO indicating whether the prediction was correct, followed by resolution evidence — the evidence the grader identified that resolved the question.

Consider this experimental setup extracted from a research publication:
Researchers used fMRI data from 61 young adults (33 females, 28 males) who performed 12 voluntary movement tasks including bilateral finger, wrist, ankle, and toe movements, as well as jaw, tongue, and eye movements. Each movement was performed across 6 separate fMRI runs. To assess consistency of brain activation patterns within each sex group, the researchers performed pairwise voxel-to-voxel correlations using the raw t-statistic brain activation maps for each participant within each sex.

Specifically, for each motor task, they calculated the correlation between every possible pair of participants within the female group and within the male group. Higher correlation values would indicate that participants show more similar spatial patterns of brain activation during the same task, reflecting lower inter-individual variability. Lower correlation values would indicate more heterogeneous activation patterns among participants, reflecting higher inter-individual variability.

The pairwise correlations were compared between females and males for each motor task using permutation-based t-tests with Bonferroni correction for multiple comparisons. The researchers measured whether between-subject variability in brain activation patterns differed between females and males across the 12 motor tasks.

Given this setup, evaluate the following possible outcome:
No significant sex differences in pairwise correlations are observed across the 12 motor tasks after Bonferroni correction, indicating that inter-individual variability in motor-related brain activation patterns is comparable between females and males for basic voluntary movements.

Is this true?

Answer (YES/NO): NO